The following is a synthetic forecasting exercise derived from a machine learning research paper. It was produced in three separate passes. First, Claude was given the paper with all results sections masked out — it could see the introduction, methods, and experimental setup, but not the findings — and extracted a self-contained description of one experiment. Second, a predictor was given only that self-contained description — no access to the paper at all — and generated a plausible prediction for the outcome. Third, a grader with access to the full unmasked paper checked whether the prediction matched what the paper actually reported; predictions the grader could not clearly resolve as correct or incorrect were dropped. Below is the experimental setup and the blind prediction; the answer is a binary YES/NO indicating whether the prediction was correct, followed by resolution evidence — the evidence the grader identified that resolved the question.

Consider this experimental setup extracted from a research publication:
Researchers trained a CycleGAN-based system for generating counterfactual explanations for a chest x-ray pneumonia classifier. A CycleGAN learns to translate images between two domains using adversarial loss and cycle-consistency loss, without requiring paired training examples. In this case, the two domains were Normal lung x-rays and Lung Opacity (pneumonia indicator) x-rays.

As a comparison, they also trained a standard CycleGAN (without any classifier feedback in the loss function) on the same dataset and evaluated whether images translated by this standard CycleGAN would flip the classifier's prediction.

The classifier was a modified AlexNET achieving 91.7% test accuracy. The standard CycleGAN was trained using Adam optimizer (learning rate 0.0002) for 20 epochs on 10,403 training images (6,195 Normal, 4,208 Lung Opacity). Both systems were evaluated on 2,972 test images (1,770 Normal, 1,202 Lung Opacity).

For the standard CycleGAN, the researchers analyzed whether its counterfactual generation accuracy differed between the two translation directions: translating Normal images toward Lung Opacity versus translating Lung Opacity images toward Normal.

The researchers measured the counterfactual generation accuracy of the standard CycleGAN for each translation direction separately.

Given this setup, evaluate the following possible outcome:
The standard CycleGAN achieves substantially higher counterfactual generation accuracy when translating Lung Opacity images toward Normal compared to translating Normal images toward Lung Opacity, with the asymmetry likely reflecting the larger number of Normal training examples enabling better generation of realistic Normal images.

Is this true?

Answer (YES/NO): YES